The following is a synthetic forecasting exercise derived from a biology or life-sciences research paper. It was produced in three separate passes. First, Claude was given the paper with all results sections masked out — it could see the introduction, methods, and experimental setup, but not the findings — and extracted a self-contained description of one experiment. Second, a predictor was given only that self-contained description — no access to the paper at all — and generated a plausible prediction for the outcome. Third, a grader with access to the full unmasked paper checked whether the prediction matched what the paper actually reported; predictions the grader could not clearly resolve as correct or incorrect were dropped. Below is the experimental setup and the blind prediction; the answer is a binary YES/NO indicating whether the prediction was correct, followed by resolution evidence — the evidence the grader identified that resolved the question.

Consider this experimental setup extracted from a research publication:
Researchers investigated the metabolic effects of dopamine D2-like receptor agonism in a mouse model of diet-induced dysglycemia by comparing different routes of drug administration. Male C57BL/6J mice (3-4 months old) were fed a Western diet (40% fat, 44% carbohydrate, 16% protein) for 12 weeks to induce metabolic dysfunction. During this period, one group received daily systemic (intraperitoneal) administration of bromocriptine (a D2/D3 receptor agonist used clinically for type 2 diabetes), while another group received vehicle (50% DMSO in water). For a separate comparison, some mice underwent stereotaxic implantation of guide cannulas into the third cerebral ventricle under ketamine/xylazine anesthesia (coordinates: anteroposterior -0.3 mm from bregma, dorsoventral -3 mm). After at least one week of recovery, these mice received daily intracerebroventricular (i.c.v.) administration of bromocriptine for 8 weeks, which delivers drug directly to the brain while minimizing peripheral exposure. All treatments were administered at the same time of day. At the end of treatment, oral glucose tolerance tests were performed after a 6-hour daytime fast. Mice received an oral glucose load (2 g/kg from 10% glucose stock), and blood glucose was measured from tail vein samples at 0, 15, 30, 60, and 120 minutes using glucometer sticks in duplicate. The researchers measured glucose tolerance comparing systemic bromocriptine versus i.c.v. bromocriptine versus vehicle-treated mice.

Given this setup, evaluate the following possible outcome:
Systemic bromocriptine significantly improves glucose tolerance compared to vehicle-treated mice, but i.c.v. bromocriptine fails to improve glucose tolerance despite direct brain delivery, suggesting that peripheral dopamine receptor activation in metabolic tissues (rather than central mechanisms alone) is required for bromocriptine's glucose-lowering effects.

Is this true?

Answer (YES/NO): YES